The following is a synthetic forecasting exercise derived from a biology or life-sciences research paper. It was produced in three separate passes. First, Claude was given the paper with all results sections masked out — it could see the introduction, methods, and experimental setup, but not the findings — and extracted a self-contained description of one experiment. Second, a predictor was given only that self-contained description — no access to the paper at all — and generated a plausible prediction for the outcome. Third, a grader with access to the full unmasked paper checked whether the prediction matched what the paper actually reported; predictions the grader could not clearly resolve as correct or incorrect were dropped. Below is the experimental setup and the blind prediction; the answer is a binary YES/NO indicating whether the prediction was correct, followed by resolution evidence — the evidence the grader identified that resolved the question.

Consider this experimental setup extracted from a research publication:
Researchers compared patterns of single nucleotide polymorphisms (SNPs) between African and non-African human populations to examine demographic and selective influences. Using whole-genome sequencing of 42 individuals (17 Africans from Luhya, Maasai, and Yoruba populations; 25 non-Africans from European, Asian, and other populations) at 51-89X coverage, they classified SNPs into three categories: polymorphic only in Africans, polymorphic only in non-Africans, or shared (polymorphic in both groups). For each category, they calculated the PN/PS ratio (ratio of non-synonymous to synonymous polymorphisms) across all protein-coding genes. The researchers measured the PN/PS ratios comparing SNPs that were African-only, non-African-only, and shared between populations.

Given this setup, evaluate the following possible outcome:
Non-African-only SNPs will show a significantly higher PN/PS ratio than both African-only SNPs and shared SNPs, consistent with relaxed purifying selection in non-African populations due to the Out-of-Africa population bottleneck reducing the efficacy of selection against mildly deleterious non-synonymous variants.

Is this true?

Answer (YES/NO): YES